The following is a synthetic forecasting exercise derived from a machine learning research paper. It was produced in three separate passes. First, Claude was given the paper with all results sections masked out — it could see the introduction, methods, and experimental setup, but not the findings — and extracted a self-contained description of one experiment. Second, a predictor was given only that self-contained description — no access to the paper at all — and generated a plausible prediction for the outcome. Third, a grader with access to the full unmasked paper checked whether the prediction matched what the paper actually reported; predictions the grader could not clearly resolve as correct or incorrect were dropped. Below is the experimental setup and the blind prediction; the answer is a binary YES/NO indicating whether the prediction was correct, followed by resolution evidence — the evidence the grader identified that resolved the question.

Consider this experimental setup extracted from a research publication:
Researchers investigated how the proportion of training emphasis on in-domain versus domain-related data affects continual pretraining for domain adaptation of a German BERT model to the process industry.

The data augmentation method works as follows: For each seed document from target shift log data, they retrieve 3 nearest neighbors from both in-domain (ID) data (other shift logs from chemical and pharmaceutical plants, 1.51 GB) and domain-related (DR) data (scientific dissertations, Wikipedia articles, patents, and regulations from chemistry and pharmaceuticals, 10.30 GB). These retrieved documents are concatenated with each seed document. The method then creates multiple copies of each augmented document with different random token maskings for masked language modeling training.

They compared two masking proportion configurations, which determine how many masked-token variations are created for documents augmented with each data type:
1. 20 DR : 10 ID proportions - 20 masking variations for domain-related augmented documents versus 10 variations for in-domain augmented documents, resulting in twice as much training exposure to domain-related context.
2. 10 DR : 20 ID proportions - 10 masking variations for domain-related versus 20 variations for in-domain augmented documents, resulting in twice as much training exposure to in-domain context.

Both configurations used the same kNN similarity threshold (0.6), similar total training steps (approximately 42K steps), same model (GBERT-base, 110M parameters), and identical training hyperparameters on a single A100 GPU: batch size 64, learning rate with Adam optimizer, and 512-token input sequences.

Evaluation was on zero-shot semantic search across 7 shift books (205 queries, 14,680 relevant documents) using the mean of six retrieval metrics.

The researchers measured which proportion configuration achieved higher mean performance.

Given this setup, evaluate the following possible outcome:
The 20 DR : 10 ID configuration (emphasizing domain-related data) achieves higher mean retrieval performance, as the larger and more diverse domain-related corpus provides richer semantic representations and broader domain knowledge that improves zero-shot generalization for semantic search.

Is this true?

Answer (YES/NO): NO